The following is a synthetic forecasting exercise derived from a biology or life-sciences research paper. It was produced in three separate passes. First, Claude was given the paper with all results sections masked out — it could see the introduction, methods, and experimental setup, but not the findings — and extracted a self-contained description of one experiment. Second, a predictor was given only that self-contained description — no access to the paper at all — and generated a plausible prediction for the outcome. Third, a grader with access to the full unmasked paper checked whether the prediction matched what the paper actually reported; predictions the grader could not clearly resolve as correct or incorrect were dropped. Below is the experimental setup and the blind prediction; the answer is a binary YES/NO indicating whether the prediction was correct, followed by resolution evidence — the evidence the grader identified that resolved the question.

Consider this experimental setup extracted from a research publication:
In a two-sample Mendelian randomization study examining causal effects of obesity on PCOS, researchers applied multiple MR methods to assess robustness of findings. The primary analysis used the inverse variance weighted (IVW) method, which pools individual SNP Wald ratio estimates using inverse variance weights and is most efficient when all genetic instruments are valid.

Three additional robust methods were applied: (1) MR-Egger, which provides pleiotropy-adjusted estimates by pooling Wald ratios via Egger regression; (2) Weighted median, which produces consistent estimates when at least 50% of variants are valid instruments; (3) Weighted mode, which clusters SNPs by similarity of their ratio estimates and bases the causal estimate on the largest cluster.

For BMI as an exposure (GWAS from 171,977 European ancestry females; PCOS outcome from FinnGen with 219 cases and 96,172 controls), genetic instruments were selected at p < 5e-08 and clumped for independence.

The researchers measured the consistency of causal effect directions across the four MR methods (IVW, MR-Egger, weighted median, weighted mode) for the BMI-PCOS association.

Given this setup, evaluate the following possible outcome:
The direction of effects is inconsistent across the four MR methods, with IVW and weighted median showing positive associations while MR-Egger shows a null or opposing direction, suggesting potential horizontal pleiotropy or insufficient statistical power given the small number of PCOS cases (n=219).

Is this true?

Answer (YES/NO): NO